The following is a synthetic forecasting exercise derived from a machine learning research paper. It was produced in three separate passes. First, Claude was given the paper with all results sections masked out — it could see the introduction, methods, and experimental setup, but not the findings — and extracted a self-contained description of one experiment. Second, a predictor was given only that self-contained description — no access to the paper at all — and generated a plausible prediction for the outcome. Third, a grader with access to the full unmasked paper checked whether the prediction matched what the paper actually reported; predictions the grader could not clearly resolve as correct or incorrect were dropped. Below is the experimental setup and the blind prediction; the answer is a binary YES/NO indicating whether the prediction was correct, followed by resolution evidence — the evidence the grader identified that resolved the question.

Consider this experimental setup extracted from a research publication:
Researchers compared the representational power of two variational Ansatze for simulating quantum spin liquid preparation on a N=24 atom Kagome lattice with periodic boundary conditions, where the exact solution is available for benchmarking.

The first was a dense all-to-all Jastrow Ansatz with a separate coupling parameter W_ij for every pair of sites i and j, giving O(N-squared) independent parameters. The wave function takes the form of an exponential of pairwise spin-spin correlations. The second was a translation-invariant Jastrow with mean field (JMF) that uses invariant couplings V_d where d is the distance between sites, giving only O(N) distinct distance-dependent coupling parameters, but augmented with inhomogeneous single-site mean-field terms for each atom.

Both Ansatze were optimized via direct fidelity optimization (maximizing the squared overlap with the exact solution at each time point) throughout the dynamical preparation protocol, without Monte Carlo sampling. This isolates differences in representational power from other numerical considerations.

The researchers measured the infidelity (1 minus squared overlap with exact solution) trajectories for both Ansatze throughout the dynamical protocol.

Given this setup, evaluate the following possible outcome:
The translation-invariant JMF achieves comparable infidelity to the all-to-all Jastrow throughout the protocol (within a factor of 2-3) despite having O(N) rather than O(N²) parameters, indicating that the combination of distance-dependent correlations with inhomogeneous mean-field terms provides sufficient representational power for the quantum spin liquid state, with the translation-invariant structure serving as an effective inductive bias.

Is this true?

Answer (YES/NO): YES